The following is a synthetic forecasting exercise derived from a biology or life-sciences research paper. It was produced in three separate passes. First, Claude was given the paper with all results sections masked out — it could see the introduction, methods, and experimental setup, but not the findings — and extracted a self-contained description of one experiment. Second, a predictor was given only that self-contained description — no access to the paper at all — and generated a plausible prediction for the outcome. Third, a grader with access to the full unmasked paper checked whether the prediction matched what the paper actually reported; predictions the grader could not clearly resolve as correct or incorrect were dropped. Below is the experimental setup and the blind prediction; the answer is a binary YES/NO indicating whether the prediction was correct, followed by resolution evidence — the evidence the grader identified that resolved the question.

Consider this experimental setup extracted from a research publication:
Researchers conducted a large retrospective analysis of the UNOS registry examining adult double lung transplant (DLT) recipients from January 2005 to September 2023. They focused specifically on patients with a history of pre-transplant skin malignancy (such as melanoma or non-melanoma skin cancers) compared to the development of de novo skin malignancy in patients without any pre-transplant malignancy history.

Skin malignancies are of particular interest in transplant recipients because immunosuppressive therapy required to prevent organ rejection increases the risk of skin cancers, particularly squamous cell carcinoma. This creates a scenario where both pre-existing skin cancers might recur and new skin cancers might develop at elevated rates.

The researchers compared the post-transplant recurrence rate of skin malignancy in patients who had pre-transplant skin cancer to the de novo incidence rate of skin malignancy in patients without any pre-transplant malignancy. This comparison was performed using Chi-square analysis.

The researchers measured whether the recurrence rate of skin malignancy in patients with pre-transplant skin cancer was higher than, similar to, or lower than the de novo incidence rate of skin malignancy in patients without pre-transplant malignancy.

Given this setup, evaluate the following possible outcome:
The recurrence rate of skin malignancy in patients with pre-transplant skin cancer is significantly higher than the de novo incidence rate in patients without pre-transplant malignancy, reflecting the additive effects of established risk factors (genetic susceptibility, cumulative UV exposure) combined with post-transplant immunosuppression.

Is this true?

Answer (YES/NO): YES